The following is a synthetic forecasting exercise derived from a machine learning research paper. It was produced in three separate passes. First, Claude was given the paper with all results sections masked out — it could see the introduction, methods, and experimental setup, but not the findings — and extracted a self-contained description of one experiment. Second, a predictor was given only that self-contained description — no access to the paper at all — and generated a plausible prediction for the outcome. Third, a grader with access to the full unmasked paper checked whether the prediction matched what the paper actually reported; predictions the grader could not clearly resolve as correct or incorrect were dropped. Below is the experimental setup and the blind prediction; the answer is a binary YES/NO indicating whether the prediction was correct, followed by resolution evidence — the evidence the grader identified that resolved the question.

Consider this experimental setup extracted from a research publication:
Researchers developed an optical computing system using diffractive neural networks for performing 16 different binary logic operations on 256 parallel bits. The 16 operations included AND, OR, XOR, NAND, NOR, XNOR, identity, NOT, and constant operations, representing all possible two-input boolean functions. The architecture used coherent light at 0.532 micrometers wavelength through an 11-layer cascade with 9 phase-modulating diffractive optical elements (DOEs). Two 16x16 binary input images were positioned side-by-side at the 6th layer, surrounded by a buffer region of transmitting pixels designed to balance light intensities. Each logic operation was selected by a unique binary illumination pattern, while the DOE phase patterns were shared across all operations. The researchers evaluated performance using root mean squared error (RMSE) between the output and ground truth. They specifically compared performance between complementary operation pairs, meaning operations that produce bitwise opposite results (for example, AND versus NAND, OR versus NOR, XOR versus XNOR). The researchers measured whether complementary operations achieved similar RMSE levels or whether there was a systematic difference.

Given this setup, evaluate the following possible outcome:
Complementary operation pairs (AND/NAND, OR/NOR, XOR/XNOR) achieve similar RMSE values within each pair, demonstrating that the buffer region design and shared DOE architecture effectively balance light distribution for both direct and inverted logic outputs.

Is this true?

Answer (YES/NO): YES